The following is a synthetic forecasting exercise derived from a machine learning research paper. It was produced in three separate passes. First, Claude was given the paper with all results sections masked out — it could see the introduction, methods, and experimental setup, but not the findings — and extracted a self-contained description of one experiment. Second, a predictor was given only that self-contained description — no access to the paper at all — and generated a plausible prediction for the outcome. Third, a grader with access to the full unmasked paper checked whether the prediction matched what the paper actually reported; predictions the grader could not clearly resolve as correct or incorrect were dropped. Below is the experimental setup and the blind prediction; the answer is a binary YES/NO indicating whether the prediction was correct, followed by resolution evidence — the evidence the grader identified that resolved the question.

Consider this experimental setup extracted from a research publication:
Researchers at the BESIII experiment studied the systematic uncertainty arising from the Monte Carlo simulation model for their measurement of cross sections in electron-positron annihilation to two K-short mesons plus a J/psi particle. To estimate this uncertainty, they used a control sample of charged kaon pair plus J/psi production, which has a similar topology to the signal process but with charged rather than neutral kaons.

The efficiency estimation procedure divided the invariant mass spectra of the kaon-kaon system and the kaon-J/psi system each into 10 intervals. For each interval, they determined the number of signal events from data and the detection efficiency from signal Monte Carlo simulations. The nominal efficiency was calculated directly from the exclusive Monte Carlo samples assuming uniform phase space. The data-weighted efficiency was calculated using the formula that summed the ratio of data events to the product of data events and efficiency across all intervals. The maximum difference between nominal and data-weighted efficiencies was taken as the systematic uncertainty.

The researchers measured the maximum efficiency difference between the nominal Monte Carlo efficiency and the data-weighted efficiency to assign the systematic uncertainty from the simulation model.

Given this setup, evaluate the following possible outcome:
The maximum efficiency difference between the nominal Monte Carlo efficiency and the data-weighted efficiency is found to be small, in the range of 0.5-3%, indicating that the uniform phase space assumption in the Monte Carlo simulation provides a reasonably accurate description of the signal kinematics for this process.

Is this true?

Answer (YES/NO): NO